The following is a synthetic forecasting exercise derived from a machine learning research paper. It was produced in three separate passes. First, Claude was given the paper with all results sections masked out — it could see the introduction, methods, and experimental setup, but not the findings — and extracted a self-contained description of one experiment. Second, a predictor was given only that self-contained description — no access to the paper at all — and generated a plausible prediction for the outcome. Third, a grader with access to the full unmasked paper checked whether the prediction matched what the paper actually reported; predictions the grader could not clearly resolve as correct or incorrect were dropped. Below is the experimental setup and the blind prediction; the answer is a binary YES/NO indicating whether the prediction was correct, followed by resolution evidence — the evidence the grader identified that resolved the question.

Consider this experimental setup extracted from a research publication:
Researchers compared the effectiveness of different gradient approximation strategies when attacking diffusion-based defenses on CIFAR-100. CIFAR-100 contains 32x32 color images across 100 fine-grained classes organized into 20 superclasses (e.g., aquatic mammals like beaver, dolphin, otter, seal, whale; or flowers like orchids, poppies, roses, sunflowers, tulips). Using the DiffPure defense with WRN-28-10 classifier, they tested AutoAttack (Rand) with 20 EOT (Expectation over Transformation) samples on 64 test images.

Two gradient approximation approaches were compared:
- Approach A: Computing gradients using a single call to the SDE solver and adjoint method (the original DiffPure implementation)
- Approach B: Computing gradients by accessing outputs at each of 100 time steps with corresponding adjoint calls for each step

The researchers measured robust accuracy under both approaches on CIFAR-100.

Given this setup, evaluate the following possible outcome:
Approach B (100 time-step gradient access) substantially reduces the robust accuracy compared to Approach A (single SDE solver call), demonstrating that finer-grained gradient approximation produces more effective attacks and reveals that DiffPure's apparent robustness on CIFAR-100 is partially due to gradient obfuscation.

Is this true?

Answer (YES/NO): YES